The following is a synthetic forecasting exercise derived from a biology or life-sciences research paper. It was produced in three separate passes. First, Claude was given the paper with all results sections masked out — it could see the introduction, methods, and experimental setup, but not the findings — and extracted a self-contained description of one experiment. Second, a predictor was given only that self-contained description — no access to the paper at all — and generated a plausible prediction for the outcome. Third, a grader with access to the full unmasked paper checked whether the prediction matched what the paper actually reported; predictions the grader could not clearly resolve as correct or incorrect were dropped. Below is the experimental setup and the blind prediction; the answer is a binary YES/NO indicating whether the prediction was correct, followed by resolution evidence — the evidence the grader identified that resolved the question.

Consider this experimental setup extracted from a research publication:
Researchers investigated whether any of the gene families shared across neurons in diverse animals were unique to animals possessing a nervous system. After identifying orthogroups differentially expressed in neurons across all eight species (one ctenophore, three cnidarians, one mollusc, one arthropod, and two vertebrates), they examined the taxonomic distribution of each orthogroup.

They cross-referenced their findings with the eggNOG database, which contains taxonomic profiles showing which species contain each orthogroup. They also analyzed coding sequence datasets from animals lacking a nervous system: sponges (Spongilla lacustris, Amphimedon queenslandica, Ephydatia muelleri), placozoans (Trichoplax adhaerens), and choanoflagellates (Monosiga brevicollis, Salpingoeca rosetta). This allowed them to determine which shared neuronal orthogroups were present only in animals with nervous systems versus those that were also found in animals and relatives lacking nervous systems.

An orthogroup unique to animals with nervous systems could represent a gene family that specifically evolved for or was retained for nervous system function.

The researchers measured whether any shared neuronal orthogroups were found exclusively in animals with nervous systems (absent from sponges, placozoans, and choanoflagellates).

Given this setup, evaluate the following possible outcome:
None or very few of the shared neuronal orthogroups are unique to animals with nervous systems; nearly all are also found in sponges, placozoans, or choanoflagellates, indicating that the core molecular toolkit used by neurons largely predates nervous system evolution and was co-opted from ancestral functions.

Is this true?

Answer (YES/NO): YES